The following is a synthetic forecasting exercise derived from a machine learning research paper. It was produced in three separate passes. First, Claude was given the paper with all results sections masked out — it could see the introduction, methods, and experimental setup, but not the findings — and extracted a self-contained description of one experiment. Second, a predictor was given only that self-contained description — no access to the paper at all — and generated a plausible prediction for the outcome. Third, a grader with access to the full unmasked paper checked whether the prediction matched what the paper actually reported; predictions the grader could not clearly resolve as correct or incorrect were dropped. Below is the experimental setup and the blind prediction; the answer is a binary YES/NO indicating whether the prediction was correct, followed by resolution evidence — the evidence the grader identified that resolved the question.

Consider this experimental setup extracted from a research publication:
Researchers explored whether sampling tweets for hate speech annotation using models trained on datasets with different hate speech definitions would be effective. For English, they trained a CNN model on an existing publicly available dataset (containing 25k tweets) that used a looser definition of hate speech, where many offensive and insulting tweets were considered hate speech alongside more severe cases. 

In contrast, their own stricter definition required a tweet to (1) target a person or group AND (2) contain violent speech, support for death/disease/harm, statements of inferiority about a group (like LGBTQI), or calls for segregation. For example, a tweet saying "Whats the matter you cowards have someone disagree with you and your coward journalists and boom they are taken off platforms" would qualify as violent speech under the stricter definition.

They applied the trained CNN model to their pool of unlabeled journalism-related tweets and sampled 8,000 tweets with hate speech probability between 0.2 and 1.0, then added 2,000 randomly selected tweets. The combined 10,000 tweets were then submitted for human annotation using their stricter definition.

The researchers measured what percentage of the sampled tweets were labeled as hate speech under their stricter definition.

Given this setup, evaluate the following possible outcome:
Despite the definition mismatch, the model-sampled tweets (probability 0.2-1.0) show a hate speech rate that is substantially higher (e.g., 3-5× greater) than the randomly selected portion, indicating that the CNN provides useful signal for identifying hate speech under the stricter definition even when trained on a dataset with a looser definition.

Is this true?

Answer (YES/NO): YES